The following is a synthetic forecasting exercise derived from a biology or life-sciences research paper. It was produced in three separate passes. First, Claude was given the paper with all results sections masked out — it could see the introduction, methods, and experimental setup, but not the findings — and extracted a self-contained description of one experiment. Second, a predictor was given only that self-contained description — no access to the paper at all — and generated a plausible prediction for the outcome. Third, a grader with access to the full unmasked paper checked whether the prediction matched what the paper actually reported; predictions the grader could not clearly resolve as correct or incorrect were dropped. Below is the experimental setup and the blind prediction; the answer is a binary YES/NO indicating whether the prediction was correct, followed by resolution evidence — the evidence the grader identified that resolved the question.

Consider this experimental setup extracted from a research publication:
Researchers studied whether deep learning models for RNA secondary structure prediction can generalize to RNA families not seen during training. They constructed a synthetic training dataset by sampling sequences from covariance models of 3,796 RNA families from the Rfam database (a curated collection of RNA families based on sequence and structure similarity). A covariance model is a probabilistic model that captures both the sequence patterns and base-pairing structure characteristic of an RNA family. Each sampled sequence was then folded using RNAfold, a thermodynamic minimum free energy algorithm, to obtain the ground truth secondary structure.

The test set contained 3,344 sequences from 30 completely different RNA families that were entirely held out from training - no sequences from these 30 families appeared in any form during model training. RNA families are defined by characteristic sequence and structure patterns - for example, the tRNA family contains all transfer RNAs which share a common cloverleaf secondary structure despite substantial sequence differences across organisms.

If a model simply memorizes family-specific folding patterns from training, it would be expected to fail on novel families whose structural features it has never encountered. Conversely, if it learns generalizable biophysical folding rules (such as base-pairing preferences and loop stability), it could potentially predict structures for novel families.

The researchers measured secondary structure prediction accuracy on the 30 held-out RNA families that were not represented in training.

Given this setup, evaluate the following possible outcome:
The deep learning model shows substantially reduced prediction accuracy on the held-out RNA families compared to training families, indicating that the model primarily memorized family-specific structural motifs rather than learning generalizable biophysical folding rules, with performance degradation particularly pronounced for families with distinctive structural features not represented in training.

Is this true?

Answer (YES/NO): NO